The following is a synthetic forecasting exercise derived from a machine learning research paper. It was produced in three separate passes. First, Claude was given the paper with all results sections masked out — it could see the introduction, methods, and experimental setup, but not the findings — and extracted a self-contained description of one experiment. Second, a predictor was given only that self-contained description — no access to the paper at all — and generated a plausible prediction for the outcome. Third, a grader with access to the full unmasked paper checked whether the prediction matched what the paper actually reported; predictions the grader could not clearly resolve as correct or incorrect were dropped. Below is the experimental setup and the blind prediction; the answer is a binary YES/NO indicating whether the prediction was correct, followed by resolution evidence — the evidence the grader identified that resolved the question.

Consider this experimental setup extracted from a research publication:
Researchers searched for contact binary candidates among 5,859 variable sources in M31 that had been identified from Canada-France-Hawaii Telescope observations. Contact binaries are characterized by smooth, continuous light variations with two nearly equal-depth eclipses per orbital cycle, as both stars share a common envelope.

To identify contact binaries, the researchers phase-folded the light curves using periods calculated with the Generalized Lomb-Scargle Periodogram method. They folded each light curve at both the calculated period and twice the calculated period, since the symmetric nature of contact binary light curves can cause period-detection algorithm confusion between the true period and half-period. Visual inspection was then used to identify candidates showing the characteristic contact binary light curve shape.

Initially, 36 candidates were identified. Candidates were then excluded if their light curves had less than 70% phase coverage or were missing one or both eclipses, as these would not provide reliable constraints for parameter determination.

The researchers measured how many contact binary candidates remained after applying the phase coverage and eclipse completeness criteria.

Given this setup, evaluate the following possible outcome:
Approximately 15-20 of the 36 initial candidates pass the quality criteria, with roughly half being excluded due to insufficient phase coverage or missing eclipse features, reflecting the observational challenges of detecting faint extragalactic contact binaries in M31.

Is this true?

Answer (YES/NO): NO